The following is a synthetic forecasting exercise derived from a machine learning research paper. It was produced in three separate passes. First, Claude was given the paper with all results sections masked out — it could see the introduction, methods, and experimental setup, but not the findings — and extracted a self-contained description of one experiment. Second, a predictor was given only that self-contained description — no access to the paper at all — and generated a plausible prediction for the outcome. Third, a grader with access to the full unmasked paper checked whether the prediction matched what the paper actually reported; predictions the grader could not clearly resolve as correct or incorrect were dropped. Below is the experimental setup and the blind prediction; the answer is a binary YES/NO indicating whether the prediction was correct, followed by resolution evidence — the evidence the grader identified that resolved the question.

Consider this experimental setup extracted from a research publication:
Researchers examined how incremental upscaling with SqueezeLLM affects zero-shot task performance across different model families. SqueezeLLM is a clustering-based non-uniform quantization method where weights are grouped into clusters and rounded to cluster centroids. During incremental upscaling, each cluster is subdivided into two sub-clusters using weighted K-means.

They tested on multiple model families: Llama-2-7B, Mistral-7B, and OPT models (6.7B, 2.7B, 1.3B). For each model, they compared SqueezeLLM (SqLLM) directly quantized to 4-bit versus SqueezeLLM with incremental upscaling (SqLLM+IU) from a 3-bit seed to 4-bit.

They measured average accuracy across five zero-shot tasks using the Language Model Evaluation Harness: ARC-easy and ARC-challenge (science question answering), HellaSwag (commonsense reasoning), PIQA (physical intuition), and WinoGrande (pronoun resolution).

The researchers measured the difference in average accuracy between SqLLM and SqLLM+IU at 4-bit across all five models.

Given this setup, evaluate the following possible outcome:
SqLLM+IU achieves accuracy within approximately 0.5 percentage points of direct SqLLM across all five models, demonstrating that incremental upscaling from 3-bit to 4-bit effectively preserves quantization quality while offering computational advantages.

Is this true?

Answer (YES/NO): YES